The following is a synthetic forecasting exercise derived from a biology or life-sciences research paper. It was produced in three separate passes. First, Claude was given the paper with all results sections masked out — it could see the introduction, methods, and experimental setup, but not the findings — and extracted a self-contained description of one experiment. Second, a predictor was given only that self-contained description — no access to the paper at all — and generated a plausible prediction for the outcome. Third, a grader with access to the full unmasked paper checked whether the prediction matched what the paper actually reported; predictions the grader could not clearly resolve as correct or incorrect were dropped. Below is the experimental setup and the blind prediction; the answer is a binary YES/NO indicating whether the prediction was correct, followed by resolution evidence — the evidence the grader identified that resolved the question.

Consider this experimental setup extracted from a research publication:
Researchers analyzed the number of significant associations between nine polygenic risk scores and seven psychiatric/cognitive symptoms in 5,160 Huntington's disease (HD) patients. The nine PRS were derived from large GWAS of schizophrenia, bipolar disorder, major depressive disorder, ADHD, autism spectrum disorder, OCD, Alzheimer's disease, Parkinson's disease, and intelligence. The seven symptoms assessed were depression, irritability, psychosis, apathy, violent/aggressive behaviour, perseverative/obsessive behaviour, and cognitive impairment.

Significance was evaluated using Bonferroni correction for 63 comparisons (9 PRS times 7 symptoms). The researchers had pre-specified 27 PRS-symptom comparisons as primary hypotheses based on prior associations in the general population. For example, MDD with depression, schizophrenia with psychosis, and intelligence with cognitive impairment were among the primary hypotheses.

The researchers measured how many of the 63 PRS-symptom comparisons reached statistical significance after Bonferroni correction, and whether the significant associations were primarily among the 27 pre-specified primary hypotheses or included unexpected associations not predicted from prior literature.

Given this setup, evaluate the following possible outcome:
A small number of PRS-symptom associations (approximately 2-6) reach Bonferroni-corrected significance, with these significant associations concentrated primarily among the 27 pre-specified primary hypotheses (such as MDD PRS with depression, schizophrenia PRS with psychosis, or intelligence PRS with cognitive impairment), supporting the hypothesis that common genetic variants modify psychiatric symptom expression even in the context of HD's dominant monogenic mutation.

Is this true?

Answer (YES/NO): NO